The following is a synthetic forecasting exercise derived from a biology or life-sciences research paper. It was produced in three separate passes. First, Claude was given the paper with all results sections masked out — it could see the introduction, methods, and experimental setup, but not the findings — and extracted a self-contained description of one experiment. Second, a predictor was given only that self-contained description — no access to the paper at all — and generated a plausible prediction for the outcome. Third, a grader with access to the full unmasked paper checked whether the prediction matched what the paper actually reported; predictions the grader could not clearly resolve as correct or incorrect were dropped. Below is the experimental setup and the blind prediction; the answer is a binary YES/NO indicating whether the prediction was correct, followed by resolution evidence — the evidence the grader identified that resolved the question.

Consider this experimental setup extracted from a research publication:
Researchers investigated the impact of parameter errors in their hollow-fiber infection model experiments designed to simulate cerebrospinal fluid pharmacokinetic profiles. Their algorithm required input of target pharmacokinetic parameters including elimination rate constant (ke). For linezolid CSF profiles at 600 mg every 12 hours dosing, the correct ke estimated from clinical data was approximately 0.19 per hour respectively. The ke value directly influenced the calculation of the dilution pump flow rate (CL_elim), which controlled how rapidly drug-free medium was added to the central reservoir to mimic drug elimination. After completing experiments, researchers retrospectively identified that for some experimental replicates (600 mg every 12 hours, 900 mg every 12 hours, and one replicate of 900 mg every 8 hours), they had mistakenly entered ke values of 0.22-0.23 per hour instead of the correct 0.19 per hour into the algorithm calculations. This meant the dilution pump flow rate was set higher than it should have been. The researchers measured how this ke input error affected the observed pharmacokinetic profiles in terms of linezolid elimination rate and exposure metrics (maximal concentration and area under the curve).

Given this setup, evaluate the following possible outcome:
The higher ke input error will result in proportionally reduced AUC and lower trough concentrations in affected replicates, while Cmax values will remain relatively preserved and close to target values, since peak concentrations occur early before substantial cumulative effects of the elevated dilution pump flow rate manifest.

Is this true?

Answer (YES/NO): NO